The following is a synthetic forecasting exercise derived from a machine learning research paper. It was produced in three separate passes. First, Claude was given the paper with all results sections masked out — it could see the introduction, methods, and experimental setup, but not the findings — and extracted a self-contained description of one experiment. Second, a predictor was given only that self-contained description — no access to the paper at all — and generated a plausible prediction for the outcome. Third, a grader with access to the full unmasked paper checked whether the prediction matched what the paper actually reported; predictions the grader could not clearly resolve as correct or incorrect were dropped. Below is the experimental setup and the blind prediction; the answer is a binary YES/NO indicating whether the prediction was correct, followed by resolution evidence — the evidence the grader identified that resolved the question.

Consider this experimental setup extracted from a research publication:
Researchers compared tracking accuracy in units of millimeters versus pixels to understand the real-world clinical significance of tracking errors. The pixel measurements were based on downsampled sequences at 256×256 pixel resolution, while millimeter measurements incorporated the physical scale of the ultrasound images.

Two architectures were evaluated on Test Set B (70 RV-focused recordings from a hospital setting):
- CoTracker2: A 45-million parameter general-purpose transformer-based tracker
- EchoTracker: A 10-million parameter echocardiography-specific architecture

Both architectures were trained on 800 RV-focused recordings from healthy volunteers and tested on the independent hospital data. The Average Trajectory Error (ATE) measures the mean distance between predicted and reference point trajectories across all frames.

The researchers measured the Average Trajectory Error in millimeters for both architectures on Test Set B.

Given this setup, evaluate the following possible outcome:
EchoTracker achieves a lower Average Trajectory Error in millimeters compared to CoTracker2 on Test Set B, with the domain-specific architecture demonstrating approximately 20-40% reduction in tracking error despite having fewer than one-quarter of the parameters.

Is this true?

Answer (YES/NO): NO